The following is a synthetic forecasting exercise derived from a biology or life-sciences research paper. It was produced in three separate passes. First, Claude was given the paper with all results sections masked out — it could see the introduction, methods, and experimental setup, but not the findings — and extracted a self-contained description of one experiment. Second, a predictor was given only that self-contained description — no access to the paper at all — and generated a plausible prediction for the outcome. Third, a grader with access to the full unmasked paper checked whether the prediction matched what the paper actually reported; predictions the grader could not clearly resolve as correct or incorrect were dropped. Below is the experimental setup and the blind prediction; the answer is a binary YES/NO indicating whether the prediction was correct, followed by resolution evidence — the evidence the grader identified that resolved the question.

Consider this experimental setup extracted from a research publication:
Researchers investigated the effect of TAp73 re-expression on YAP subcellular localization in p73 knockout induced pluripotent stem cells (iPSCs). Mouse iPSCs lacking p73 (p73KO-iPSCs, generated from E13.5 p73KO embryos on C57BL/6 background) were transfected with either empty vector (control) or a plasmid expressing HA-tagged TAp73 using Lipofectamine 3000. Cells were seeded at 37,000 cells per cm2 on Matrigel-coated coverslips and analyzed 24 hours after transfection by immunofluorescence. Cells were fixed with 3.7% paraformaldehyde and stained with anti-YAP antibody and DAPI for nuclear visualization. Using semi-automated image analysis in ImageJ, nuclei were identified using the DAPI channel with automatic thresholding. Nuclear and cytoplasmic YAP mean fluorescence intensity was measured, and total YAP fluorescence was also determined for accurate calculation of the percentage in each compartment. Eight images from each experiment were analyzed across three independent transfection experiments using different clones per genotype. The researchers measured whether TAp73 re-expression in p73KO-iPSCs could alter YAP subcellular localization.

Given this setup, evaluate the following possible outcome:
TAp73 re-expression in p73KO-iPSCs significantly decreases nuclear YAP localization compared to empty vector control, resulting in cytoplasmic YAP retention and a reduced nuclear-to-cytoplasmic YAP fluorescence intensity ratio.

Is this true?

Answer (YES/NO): YES